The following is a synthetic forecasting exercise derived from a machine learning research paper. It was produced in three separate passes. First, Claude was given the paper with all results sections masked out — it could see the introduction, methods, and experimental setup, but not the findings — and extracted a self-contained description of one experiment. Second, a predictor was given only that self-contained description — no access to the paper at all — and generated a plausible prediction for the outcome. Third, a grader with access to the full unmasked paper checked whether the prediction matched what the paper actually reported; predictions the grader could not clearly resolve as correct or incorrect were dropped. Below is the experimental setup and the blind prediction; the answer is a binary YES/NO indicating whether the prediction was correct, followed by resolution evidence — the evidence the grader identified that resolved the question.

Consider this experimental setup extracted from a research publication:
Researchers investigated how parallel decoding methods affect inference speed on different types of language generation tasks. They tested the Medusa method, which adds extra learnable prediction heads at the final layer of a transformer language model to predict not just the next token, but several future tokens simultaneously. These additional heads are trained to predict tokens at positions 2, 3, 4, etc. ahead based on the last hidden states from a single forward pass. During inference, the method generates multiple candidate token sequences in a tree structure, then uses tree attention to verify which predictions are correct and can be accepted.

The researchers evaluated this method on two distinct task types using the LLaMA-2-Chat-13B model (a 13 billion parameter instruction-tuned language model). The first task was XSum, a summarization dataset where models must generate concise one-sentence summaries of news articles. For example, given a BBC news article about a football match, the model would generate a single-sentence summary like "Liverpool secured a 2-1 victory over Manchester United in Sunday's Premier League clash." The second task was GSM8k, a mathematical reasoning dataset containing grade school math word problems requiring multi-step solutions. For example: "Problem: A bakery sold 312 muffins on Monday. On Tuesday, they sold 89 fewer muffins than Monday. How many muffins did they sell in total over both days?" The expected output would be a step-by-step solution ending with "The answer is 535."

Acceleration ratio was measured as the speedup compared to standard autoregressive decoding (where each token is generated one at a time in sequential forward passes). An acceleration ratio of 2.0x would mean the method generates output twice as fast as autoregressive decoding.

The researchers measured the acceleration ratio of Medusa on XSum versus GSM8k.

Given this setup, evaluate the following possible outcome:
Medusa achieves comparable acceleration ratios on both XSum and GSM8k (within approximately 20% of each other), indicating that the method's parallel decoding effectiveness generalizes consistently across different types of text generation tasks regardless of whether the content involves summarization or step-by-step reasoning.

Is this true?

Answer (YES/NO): NO